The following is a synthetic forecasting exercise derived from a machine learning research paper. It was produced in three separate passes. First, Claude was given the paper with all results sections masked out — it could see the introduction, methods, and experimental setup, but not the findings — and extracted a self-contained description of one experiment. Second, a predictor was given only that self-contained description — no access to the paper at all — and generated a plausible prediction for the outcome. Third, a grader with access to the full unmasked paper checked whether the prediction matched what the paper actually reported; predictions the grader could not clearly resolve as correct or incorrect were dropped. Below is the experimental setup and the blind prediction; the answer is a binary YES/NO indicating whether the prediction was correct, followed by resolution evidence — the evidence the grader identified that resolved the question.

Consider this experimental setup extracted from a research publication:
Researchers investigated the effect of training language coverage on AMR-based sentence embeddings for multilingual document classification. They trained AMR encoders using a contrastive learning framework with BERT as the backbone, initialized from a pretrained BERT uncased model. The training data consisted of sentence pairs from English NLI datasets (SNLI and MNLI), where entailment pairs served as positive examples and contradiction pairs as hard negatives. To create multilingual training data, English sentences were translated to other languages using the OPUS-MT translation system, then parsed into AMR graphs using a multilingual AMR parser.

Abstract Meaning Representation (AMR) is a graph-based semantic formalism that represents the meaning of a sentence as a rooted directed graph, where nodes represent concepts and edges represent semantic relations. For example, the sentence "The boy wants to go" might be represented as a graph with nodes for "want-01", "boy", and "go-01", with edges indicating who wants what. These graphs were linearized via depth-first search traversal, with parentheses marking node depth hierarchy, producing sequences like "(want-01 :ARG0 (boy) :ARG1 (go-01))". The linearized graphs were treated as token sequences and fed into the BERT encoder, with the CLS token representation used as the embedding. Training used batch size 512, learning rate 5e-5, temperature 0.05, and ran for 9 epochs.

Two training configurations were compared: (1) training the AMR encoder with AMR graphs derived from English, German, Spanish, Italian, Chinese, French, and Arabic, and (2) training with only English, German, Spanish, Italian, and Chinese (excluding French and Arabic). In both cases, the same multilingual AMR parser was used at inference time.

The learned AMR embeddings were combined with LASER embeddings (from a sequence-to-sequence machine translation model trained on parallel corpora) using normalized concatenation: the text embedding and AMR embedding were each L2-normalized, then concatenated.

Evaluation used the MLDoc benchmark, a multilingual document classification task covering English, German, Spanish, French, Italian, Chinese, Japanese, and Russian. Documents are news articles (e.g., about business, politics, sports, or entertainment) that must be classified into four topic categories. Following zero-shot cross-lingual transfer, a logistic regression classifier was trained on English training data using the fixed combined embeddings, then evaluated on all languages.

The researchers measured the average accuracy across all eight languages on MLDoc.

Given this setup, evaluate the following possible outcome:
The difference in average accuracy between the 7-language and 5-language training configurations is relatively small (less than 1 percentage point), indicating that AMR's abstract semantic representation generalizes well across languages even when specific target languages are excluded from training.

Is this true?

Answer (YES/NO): YES